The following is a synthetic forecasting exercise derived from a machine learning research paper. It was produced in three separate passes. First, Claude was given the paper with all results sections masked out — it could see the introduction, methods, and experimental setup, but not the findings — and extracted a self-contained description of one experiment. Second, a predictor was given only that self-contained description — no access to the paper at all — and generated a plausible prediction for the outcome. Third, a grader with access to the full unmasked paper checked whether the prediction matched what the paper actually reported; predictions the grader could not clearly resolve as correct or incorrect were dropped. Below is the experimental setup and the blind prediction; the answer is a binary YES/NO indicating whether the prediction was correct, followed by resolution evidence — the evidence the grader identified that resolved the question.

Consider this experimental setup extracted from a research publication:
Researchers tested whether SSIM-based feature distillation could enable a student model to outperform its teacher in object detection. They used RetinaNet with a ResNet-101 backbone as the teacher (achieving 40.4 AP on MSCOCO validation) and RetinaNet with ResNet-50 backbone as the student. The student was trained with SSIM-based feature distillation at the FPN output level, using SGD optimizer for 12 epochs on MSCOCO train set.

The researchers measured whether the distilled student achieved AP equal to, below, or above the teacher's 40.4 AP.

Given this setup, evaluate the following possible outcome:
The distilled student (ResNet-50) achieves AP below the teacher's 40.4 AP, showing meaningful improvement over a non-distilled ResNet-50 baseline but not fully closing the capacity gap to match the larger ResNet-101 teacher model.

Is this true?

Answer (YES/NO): NO